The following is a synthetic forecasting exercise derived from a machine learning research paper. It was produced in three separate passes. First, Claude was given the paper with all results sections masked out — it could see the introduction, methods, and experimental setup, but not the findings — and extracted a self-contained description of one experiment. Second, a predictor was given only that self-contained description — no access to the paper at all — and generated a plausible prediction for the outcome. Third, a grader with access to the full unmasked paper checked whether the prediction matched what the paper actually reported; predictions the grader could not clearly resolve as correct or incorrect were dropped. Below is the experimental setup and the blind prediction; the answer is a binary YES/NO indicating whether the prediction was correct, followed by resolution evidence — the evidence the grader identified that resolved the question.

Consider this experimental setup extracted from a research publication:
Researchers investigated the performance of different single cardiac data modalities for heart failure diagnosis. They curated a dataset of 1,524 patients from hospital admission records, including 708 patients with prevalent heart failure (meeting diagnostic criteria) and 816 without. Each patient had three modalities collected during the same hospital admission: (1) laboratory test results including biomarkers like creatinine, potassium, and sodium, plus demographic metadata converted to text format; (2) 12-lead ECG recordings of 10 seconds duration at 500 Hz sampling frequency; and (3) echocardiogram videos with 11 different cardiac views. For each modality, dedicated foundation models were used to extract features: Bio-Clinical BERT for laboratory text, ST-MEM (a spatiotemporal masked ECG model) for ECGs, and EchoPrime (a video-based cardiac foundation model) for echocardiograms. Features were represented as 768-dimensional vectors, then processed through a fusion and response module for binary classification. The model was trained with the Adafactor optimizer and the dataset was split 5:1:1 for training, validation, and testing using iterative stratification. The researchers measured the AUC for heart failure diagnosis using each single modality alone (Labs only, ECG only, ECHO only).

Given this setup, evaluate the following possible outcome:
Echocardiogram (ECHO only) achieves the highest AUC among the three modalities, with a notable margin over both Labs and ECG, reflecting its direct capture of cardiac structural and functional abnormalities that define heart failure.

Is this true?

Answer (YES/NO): NO